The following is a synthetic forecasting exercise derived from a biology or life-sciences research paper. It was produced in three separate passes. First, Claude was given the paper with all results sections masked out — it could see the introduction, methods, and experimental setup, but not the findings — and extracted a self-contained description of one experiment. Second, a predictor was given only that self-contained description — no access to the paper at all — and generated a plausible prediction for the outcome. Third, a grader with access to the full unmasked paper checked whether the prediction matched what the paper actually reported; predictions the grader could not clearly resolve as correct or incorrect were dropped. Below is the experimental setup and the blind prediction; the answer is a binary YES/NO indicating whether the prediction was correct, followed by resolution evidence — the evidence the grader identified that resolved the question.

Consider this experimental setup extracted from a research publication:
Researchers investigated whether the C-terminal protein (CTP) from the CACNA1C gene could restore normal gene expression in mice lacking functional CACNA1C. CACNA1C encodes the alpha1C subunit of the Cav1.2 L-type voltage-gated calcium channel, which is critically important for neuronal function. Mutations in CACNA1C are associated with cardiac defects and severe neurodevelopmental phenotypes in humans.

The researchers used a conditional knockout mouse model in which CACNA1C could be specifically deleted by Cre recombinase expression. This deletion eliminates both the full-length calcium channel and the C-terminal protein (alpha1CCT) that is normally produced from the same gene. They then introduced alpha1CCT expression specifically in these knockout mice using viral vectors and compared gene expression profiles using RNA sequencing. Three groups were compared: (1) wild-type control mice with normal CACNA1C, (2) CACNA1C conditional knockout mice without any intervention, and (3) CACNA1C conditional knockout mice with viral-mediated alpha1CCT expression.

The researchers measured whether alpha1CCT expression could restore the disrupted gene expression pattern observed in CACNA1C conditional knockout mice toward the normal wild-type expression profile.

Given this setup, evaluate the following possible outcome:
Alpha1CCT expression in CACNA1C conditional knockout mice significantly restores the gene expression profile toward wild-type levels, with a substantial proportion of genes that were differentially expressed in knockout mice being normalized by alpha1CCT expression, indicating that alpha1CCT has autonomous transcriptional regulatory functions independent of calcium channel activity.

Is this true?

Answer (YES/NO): YES